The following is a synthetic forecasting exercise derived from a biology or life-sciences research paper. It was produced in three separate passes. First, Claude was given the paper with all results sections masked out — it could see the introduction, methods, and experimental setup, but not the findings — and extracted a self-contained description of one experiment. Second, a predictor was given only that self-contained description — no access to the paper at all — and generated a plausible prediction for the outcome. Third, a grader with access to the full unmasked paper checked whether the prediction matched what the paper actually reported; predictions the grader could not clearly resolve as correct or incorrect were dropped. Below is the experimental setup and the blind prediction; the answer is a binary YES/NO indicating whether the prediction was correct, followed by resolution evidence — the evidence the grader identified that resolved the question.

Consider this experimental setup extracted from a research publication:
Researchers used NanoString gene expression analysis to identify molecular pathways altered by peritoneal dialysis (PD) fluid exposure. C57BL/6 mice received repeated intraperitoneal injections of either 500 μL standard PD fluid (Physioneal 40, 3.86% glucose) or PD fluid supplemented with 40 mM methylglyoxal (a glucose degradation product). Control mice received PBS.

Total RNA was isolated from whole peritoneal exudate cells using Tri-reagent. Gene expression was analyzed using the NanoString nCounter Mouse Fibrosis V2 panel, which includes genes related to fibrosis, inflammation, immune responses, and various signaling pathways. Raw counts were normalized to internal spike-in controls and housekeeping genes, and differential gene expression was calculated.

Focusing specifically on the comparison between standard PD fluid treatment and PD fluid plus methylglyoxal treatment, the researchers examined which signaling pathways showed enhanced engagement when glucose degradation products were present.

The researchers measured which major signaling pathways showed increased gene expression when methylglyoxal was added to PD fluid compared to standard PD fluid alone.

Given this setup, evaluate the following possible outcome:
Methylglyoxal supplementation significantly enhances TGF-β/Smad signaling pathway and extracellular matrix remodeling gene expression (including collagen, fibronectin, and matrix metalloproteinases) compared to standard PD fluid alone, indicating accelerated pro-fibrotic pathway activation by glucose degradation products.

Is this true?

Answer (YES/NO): NO